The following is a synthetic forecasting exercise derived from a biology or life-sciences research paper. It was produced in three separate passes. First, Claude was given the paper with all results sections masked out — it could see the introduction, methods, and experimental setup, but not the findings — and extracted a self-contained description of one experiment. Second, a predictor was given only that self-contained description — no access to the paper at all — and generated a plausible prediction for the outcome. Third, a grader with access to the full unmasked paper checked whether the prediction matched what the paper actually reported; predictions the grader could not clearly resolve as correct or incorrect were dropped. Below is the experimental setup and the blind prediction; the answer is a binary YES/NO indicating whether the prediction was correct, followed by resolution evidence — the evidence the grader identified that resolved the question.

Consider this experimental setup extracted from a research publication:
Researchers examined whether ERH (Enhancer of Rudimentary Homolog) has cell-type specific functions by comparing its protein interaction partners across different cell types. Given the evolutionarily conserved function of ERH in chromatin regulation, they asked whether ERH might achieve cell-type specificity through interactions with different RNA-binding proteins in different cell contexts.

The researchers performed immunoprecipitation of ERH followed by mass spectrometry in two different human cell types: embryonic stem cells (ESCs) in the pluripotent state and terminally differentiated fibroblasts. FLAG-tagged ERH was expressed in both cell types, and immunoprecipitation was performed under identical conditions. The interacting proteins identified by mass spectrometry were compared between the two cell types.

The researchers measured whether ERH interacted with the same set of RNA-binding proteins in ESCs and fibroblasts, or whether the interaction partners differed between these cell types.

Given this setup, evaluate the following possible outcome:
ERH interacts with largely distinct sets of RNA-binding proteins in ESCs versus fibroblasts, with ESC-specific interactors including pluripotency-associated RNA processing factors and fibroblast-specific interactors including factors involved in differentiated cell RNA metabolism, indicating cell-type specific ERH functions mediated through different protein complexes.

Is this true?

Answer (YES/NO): NO